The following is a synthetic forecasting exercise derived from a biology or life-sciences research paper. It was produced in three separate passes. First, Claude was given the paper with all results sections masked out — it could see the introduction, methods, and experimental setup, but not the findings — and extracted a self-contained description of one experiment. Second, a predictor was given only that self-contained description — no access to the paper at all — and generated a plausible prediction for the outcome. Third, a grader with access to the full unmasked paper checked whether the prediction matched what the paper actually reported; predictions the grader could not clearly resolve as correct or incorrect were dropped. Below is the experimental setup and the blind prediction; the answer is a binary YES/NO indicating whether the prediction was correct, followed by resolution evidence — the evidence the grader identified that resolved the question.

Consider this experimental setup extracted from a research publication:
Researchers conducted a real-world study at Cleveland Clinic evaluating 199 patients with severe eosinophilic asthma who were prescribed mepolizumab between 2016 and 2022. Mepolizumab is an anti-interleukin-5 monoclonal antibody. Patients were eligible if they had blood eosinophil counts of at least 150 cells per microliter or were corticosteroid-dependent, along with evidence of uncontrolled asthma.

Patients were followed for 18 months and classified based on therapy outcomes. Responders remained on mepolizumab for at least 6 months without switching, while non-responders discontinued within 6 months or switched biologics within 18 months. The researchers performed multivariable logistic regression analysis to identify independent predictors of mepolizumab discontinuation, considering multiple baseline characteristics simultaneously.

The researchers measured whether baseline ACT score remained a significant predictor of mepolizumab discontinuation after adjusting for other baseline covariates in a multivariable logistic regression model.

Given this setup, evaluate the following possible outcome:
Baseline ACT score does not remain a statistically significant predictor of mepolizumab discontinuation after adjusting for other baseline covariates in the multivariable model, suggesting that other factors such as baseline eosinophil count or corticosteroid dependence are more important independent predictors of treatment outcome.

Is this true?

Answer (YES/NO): NO